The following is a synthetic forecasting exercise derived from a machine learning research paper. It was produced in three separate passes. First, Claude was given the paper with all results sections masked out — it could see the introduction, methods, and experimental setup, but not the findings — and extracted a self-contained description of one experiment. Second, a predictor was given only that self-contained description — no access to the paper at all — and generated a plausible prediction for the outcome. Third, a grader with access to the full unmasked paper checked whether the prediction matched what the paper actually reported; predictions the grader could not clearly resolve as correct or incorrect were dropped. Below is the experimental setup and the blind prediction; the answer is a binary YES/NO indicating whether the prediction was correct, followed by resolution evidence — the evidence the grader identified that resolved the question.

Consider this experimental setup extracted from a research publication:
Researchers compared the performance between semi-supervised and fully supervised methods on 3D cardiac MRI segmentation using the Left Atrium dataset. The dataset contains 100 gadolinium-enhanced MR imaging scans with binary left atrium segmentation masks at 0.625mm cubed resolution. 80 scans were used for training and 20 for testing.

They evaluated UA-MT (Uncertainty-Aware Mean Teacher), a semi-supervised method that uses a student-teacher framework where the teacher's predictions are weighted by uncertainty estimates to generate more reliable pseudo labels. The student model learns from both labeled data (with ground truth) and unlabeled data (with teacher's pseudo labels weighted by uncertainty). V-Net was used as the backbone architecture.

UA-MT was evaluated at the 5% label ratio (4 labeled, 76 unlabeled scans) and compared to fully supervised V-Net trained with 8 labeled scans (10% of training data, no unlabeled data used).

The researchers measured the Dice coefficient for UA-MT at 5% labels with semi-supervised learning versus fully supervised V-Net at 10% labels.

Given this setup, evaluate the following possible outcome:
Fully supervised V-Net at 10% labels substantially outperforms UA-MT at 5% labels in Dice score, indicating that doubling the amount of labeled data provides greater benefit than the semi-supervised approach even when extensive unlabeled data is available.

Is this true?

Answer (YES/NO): NO